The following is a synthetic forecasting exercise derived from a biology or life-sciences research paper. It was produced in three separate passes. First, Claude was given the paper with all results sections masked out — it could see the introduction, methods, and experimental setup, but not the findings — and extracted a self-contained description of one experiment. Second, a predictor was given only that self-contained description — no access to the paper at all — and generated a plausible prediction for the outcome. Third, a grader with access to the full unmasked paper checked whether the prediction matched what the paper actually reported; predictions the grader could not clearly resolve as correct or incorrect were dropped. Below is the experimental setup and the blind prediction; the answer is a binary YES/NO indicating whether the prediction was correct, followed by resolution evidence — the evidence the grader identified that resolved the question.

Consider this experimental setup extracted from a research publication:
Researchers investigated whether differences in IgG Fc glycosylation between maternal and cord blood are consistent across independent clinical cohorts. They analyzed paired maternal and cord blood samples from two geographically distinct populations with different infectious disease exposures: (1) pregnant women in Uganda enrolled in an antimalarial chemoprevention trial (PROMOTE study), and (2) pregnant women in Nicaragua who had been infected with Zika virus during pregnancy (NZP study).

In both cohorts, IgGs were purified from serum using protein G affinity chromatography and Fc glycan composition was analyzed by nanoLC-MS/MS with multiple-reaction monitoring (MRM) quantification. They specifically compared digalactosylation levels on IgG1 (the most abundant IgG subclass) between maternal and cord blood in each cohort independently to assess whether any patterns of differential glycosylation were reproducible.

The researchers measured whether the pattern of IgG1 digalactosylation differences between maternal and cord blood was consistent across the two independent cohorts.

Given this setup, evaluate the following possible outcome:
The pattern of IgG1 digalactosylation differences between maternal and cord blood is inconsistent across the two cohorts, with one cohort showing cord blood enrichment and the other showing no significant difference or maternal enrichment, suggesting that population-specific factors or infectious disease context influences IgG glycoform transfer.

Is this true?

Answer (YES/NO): NO